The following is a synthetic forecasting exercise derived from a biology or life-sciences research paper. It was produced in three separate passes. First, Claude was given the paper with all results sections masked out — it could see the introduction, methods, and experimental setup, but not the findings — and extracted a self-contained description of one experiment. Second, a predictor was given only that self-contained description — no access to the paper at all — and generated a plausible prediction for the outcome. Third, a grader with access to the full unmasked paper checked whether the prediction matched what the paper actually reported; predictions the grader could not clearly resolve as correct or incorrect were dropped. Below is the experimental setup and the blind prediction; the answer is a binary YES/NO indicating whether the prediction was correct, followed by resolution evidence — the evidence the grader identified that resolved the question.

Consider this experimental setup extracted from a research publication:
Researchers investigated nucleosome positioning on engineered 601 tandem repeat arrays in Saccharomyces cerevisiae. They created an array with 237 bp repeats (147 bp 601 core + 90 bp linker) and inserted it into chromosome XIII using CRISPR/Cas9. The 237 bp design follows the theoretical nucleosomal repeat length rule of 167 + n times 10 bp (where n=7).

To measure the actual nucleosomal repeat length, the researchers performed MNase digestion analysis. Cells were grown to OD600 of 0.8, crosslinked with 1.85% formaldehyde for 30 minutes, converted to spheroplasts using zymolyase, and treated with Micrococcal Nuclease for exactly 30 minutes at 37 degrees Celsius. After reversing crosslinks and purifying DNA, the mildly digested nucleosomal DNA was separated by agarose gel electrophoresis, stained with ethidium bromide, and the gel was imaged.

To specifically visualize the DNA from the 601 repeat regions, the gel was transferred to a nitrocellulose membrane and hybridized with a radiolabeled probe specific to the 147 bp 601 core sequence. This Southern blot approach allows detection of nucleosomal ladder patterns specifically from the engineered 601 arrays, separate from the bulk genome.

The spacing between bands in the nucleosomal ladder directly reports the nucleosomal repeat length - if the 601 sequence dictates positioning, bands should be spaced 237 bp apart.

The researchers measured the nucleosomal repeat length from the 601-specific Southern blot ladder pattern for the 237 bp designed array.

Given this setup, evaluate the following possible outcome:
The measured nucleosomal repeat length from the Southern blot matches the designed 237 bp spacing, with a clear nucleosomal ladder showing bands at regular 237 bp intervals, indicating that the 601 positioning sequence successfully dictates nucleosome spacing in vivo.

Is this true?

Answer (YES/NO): NO